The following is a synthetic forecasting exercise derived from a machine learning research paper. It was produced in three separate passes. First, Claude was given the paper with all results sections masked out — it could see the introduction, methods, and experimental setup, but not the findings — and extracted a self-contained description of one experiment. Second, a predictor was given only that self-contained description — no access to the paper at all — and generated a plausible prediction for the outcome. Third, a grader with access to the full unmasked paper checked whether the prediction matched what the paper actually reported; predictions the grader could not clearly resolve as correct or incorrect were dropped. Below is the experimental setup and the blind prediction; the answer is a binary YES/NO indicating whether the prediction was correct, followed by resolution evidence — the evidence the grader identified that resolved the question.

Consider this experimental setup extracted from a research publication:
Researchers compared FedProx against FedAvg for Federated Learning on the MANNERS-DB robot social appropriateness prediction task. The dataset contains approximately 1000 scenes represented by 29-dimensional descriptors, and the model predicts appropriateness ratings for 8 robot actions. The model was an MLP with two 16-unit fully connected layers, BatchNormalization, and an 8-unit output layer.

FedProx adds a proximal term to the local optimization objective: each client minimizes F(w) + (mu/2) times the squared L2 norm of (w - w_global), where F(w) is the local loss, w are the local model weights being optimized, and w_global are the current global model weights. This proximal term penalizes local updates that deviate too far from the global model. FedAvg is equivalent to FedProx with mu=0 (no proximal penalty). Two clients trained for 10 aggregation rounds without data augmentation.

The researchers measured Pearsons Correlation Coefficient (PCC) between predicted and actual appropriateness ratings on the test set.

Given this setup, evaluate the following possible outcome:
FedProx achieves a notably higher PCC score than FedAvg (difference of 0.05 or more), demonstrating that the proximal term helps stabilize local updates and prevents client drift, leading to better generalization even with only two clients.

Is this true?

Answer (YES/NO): NO